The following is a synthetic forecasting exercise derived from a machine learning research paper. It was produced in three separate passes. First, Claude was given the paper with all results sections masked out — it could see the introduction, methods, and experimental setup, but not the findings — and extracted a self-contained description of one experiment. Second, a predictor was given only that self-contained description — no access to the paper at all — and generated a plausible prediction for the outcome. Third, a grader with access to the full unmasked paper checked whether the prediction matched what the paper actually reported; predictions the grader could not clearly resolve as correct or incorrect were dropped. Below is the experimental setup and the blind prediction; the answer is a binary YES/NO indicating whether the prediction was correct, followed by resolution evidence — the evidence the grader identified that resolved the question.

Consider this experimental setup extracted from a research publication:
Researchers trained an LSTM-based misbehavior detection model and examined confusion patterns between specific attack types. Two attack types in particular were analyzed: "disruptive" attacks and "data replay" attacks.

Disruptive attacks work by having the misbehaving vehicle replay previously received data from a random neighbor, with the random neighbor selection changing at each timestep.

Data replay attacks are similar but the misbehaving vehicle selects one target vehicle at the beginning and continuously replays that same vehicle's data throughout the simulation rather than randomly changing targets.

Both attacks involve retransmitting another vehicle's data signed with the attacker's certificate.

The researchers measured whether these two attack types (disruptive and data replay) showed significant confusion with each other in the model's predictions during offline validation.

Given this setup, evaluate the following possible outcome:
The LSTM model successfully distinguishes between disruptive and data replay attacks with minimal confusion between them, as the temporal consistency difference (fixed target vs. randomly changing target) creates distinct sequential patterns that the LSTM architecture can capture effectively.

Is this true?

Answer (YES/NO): NO